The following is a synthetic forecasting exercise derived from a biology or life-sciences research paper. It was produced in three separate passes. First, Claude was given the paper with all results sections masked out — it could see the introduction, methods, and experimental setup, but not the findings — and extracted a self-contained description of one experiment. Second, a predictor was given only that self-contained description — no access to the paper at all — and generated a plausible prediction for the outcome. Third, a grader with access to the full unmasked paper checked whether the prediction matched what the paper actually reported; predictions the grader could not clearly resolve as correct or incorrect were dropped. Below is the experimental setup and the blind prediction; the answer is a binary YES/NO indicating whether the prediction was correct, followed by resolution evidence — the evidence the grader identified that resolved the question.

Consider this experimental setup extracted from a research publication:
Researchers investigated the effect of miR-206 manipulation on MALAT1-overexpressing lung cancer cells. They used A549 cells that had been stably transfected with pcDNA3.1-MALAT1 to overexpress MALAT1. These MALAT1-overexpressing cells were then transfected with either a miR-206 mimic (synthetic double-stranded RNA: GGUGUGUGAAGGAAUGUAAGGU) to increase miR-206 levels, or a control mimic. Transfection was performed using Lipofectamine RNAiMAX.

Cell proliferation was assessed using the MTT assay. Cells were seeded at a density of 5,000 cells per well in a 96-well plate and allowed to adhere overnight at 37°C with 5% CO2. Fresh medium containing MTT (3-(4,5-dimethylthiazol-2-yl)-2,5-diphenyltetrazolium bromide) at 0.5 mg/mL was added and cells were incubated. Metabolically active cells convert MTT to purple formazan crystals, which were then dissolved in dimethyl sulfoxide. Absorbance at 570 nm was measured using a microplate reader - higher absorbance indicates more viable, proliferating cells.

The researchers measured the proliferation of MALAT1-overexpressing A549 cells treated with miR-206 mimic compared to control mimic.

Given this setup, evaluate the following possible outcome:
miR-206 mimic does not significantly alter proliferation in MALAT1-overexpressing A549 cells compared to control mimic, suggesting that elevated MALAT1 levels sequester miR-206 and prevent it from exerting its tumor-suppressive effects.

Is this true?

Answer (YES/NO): YES